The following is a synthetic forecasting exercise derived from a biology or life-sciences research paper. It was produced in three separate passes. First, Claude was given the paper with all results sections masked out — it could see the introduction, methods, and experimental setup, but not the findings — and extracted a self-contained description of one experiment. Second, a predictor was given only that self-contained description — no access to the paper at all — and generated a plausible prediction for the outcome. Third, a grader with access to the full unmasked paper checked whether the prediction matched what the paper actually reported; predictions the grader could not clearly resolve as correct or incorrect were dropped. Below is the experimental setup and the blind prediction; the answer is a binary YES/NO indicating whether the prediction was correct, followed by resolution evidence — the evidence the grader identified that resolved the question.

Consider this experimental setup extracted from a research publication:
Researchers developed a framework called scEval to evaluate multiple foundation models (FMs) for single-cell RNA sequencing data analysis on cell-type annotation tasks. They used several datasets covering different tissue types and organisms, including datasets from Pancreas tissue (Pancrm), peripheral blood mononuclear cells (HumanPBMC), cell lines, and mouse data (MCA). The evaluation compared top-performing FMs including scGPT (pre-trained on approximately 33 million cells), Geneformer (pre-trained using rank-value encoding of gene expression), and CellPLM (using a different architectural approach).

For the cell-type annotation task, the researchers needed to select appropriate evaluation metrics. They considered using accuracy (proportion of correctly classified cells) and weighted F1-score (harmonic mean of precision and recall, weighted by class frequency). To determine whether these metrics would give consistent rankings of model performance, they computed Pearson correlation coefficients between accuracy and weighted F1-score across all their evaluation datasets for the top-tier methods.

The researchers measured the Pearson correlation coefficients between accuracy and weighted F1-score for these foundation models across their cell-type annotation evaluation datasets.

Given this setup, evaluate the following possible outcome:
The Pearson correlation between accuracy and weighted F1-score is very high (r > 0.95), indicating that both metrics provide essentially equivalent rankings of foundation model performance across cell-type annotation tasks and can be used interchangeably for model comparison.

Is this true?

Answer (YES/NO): YES